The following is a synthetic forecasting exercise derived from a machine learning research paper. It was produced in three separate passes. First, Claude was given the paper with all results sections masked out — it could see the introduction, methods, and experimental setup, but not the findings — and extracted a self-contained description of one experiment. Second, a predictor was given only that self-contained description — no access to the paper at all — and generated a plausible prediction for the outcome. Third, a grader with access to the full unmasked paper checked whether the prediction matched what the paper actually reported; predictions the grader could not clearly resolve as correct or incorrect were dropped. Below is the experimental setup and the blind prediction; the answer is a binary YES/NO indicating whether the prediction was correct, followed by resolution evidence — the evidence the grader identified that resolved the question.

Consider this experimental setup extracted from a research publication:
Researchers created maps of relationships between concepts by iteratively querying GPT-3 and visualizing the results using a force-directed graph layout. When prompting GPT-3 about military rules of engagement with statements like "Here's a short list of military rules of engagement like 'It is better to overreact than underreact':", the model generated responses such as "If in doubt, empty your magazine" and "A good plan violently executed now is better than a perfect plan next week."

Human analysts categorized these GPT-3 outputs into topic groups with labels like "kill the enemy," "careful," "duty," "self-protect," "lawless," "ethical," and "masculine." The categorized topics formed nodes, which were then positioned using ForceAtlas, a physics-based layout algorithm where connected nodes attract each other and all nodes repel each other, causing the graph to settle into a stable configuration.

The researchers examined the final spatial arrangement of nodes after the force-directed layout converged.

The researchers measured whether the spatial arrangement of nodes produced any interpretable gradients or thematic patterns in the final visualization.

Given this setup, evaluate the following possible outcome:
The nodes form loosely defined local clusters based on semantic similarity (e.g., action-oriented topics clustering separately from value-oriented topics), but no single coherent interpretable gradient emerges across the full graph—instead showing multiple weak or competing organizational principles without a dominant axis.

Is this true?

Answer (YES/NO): NO